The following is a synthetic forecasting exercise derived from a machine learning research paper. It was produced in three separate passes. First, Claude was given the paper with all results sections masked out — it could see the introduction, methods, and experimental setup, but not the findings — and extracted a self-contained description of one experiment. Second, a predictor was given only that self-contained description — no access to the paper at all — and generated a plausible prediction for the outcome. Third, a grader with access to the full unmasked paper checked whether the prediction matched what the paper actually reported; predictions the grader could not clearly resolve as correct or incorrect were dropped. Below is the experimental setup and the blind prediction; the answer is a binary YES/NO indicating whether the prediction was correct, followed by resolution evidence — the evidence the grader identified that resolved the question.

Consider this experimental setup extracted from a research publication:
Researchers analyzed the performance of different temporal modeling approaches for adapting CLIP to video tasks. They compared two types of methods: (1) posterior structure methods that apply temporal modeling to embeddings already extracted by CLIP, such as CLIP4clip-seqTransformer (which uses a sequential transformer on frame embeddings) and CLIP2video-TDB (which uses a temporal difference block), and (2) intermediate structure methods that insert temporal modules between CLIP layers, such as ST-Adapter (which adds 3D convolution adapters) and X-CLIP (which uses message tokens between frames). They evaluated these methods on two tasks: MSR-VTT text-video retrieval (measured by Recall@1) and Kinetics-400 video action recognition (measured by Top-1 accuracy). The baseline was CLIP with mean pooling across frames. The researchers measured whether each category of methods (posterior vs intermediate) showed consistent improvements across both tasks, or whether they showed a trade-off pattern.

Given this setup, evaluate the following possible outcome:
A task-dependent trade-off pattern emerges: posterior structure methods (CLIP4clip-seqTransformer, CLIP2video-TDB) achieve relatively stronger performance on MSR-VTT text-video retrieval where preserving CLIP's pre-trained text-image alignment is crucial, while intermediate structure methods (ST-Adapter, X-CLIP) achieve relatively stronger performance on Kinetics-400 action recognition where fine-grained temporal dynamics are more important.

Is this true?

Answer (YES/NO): YES